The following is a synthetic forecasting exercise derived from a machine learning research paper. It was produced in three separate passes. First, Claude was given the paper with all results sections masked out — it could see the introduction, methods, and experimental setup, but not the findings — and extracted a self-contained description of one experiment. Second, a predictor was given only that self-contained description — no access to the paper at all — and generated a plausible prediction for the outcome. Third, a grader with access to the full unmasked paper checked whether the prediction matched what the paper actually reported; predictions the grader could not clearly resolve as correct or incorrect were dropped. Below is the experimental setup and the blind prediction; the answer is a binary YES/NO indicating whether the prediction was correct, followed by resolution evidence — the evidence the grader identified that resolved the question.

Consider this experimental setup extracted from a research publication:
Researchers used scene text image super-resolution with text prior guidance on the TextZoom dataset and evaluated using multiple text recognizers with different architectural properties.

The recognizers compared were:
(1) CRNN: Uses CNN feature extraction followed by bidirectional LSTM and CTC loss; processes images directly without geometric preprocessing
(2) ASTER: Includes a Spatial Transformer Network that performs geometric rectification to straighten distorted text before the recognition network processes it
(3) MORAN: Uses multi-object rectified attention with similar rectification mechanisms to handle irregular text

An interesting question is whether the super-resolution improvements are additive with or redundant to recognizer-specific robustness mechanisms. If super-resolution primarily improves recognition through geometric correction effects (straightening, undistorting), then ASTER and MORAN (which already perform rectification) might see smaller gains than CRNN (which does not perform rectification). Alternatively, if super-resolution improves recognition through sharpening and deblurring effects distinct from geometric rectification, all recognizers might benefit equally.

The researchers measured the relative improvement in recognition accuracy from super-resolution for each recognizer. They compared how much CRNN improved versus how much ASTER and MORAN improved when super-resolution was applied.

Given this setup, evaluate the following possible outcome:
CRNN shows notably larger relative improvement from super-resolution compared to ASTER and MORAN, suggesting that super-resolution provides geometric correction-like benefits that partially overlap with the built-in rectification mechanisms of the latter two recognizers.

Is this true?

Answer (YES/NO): YES